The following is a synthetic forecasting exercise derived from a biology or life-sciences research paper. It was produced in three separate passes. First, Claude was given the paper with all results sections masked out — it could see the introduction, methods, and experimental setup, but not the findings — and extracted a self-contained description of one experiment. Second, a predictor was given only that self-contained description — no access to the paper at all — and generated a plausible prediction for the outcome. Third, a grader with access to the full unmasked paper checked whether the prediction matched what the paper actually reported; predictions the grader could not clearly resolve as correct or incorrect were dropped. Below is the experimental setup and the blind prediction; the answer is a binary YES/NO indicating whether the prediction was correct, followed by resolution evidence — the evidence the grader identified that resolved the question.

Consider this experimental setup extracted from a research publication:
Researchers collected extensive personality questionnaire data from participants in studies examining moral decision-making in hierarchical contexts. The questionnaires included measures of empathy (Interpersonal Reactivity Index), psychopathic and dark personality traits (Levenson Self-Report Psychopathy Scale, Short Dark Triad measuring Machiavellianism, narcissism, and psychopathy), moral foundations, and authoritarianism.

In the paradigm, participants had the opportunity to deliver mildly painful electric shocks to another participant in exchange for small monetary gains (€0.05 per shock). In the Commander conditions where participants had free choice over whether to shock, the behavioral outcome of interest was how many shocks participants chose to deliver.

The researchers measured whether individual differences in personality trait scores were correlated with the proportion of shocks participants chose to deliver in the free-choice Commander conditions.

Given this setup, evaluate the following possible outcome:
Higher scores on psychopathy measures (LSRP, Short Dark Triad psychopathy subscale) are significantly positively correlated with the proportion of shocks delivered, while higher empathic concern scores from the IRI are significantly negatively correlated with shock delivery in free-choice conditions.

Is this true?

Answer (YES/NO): NO